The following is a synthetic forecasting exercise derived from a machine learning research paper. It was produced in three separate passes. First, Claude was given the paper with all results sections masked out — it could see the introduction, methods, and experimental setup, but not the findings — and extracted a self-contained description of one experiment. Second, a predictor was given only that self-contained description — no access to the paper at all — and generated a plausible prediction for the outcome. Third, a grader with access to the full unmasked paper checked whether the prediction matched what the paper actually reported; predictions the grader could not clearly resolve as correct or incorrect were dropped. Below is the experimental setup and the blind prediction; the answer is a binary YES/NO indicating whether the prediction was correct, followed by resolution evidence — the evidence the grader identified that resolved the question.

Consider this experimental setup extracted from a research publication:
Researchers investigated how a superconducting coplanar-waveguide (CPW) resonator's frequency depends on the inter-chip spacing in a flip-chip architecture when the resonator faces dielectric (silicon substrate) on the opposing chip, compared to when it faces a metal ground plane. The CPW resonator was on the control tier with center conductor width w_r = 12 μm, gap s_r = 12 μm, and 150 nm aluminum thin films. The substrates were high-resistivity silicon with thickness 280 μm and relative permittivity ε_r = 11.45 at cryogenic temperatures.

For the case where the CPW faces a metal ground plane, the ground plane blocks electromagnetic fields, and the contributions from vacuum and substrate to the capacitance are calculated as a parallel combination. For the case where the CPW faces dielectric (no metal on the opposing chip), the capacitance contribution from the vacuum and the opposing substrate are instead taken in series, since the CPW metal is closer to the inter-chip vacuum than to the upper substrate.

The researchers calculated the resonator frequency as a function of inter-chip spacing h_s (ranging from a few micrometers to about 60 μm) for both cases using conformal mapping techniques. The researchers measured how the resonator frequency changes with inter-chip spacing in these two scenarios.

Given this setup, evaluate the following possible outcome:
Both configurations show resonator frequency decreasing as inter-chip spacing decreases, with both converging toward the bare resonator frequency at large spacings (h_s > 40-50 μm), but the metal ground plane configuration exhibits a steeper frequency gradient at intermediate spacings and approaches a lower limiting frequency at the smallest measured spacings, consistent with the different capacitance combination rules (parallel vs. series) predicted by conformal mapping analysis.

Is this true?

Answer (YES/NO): NO